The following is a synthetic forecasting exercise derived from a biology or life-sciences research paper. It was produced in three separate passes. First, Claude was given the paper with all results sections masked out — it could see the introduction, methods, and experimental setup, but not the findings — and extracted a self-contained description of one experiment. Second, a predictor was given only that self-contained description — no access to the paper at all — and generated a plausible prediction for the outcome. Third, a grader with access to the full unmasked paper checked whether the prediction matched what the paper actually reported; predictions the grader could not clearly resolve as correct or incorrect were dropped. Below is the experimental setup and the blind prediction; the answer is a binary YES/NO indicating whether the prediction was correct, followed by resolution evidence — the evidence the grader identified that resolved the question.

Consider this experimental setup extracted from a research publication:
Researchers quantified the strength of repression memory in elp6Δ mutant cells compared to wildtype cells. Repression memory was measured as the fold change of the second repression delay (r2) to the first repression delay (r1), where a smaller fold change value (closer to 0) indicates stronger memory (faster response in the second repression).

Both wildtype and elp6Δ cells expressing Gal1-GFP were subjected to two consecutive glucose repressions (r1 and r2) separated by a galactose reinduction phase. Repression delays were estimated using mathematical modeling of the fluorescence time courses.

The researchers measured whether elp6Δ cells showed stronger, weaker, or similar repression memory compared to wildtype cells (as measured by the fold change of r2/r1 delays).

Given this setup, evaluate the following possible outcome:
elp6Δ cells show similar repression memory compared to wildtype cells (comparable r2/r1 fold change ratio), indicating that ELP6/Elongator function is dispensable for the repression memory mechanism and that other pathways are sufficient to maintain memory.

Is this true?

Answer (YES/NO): NO